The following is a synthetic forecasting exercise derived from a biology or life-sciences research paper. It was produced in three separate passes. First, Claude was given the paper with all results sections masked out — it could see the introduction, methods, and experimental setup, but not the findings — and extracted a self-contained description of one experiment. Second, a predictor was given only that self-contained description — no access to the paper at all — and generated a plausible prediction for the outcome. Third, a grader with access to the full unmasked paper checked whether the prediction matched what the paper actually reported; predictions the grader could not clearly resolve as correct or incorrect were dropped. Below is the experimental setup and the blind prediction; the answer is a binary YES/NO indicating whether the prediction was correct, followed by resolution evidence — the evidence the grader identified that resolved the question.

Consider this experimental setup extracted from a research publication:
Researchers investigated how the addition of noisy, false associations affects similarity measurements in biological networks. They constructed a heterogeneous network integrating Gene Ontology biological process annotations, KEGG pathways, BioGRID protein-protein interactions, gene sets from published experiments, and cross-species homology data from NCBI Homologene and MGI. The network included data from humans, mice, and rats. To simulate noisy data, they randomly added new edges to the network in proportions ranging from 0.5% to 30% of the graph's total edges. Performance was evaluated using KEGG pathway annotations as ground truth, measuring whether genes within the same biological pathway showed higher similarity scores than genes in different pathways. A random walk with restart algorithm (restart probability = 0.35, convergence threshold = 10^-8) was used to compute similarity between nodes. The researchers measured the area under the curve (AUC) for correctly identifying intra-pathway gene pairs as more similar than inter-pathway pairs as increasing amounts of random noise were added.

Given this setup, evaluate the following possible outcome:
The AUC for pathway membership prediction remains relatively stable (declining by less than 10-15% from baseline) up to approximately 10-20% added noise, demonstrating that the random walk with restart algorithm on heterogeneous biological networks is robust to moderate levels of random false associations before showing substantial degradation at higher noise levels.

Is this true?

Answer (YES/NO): NO